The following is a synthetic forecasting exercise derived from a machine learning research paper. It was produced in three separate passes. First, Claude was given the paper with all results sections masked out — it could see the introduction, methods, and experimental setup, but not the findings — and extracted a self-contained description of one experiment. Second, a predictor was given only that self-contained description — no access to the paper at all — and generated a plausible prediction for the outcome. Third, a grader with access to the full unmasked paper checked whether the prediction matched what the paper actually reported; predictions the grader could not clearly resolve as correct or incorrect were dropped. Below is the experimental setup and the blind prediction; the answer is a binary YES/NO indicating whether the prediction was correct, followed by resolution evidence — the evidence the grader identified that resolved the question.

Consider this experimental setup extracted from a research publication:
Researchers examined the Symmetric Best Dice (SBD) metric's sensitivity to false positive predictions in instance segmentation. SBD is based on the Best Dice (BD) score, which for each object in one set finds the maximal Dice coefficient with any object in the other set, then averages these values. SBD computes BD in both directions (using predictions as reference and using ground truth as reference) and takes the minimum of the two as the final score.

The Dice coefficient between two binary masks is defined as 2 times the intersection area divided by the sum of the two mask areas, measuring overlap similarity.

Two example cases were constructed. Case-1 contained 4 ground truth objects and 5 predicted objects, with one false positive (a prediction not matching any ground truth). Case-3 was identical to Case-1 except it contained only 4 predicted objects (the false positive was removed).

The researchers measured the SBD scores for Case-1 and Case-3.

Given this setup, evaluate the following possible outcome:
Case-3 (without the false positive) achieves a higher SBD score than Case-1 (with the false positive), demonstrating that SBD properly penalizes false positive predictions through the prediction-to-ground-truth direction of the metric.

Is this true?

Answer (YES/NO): NO